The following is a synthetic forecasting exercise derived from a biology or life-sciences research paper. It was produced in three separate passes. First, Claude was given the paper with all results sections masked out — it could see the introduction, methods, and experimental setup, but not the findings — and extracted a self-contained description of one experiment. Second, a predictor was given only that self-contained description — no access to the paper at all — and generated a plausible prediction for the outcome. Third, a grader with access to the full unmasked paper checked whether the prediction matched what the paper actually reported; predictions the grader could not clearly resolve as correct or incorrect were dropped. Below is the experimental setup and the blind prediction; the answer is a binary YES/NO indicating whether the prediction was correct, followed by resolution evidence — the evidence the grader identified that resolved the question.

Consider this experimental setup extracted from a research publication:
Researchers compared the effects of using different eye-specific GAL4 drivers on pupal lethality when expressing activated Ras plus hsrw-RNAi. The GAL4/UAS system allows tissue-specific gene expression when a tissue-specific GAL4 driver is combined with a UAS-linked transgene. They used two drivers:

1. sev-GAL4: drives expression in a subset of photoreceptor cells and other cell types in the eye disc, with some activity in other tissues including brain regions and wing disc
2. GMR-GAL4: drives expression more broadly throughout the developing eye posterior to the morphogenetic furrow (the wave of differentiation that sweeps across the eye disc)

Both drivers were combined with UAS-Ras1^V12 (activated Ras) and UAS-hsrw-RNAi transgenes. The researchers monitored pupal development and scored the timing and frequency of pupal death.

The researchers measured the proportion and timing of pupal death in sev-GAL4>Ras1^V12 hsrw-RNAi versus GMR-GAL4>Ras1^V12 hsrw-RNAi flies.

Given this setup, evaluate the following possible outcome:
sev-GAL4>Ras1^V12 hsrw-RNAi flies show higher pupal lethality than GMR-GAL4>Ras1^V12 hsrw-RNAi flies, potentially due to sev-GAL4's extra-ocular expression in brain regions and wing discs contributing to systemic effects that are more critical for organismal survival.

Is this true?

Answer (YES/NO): NO